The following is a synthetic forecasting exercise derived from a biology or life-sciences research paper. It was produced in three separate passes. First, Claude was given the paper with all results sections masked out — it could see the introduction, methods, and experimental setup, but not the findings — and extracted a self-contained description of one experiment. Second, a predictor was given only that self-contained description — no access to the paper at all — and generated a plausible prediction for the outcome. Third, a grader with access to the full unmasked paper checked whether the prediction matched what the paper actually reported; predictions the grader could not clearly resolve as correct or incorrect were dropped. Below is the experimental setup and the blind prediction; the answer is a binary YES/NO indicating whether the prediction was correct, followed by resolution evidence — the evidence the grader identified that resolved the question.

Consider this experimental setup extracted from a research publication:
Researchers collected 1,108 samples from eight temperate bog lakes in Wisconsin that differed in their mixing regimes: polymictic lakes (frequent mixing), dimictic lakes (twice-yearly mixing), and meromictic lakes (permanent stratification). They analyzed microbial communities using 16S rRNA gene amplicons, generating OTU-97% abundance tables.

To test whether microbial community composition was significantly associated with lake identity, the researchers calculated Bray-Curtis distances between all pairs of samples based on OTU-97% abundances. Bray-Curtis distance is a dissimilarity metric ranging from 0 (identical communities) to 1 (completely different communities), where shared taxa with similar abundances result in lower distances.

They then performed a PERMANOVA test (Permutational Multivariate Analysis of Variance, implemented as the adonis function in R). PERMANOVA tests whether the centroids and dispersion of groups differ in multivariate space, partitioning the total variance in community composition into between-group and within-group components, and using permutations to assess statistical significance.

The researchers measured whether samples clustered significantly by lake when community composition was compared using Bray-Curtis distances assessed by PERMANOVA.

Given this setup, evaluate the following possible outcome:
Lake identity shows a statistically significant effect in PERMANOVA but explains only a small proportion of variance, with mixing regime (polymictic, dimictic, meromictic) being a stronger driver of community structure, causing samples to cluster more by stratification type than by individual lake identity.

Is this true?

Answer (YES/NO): NO